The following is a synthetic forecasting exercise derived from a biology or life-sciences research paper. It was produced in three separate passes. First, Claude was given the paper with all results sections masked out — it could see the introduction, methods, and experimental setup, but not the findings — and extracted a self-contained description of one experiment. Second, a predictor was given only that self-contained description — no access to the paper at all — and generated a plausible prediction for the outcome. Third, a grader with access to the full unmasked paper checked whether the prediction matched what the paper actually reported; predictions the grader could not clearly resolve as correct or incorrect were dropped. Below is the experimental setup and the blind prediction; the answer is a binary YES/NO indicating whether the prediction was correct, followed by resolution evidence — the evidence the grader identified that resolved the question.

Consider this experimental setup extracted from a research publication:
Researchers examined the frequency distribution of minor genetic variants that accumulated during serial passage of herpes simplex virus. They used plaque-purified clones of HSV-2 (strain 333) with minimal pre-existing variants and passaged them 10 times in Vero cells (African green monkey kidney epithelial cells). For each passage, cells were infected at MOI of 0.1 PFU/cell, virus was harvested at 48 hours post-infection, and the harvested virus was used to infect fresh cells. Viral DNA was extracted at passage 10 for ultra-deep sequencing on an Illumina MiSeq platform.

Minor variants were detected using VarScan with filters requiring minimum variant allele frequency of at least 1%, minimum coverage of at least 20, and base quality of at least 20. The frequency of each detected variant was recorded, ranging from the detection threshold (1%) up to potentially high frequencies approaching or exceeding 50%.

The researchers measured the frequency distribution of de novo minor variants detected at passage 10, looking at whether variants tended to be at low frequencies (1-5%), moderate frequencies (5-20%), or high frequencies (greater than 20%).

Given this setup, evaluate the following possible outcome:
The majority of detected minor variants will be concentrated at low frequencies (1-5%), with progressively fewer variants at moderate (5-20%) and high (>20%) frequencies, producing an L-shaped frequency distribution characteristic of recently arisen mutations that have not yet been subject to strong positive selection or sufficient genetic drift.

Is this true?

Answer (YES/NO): YES